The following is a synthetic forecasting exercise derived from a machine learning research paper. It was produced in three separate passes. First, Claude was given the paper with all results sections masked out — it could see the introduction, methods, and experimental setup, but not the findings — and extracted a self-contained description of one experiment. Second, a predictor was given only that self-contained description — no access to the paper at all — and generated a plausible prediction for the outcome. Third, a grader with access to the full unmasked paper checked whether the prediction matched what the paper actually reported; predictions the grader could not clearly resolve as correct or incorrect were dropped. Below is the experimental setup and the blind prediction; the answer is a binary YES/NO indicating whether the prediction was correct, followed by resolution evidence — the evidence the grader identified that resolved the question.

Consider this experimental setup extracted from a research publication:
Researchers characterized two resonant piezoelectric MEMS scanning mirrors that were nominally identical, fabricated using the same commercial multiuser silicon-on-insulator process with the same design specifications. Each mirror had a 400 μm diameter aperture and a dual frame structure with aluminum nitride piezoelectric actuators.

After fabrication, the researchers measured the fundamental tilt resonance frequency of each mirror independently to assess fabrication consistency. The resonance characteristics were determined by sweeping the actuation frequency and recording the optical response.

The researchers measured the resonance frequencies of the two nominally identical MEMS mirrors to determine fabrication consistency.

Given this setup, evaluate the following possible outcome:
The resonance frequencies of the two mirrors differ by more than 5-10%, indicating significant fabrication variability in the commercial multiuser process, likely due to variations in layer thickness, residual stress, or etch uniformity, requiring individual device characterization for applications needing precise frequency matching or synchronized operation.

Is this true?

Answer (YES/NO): NO